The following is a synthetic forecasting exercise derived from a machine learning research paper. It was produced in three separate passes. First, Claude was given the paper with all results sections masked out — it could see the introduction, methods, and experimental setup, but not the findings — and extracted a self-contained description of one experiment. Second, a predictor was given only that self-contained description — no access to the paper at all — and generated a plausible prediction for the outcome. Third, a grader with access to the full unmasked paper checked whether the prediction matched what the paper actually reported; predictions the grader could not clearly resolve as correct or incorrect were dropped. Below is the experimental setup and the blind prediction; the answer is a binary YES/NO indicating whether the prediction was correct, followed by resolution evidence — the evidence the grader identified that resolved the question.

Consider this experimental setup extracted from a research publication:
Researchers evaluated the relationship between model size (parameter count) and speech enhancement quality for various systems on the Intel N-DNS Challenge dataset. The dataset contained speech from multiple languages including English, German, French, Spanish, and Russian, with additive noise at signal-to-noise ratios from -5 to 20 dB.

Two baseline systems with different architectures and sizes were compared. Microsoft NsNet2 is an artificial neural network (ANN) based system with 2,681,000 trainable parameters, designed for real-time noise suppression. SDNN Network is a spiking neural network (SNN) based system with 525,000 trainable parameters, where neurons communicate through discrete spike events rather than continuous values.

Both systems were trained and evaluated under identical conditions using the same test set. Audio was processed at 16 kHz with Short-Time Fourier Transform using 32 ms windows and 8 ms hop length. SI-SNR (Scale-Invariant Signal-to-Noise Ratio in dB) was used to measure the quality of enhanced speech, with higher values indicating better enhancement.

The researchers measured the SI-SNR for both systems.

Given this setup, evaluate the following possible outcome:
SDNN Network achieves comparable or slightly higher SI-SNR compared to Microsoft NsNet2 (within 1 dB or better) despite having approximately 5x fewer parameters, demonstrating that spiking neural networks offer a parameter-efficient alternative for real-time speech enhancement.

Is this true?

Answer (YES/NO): YES